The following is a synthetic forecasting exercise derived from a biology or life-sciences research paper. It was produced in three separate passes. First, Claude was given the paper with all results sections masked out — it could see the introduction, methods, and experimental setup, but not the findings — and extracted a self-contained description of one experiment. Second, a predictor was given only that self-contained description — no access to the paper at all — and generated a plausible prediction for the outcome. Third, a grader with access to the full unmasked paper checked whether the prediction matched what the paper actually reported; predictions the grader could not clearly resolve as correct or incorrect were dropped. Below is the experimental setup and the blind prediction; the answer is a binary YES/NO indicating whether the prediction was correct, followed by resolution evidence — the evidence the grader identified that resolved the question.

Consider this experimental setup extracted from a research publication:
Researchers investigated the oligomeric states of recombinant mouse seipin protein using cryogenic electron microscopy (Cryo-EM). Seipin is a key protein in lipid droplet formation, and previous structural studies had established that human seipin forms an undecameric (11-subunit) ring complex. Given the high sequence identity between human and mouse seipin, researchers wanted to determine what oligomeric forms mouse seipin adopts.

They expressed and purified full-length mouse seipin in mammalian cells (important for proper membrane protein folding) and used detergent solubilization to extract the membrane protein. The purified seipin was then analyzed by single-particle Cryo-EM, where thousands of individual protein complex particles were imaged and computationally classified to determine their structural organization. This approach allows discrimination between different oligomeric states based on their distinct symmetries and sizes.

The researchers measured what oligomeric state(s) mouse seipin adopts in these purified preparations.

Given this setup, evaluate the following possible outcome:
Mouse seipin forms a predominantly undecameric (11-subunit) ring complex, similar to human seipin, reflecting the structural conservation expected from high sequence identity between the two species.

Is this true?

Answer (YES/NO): NO